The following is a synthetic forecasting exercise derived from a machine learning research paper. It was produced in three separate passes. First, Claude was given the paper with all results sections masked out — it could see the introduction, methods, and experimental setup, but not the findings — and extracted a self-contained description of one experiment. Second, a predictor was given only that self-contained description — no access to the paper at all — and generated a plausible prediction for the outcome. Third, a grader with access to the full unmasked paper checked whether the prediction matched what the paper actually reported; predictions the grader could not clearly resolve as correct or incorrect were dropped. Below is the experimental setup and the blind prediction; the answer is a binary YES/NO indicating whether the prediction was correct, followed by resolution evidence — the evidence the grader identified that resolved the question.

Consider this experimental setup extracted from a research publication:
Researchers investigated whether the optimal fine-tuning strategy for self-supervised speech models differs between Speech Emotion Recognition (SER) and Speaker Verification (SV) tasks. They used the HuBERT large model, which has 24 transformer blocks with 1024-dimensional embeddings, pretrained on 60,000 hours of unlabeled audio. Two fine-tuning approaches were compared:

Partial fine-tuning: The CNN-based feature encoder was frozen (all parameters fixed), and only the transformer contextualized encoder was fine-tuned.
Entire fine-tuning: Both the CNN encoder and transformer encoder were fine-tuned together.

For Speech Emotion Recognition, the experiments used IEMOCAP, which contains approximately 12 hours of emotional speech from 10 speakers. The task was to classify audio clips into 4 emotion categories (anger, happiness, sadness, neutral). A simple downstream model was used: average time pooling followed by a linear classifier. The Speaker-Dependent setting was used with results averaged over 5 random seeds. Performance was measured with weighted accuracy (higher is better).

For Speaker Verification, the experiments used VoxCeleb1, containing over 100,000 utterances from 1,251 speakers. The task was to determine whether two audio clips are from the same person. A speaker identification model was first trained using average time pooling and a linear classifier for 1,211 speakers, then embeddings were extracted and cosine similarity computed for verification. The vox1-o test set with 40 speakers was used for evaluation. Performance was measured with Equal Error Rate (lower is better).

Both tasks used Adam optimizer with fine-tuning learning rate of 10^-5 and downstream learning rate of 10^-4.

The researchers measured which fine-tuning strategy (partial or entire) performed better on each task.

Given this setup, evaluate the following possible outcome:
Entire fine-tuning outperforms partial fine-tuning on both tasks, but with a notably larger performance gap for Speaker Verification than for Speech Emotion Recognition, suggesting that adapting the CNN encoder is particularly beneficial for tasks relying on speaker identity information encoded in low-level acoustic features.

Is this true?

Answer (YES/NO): NO